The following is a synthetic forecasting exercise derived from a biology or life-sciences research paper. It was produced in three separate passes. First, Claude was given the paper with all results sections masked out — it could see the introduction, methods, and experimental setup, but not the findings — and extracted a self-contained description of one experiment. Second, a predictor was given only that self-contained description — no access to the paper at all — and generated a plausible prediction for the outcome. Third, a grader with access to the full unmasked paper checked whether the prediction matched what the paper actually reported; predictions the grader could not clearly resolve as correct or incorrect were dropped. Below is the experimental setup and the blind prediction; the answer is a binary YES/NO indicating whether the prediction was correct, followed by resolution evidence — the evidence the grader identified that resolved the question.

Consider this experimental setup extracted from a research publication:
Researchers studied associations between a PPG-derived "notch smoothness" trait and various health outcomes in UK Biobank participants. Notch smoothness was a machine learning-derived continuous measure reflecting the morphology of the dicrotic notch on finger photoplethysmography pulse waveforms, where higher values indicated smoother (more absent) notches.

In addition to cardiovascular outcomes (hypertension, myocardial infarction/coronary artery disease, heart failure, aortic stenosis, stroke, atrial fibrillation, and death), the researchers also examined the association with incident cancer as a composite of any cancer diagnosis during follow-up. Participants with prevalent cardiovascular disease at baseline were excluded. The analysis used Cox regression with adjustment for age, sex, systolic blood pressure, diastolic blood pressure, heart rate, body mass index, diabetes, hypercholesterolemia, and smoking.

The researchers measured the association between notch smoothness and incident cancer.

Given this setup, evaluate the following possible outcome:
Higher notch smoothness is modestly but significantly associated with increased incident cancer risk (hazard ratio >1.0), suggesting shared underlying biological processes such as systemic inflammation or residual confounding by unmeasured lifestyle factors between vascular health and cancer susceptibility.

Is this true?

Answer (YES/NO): NO